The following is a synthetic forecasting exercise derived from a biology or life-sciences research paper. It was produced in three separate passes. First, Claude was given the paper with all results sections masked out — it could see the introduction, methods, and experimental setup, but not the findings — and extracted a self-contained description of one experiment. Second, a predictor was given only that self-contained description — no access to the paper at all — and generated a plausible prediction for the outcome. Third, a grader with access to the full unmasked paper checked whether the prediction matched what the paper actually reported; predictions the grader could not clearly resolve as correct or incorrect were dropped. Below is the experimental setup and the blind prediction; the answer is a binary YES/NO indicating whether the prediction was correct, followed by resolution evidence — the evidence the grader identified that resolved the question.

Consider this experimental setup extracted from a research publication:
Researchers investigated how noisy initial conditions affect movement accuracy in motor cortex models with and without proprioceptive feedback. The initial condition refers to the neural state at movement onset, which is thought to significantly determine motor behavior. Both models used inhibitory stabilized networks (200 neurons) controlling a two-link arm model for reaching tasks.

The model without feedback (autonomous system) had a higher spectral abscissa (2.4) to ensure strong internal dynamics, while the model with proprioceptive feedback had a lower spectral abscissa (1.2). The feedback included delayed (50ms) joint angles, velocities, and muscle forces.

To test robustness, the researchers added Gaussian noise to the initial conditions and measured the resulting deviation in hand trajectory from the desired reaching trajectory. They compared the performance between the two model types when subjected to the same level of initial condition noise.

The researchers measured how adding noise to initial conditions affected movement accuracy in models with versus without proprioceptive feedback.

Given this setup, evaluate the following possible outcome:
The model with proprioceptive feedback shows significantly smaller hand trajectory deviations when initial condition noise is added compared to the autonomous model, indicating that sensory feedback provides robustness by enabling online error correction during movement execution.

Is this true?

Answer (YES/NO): YES